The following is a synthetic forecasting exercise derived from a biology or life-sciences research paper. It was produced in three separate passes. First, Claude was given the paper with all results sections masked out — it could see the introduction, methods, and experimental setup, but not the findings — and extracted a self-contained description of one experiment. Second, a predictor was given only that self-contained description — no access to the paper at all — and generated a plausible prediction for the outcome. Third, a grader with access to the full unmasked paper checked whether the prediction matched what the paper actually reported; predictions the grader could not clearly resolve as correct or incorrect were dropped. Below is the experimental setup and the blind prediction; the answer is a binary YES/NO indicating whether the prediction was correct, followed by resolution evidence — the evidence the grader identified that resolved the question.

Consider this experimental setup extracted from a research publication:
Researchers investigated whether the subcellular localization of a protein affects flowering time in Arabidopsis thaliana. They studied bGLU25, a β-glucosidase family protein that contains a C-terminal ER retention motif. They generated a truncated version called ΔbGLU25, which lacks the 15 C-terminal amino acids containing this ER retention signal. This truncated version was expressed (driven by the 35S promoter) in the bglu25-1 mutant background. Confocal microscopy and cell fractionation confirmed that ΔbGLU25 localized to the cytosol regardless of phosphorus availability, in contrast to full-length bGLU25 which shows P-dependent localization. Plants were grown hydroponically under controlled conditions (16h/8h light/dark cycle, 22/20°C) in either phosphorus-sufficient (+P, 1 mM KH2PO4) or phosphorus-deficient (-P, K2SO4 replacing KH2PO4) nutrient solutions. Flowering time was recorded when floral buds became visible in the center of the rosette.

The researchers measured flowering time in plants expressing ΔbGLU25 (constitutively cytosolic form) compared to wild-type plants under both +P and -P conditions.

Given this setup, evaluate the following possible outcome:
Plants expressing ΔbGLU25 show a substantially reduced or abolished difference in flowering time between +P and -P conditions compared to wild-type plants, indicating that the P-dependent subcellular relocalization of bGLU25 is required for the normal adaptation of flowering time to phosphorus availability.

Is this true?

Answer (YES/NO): YES